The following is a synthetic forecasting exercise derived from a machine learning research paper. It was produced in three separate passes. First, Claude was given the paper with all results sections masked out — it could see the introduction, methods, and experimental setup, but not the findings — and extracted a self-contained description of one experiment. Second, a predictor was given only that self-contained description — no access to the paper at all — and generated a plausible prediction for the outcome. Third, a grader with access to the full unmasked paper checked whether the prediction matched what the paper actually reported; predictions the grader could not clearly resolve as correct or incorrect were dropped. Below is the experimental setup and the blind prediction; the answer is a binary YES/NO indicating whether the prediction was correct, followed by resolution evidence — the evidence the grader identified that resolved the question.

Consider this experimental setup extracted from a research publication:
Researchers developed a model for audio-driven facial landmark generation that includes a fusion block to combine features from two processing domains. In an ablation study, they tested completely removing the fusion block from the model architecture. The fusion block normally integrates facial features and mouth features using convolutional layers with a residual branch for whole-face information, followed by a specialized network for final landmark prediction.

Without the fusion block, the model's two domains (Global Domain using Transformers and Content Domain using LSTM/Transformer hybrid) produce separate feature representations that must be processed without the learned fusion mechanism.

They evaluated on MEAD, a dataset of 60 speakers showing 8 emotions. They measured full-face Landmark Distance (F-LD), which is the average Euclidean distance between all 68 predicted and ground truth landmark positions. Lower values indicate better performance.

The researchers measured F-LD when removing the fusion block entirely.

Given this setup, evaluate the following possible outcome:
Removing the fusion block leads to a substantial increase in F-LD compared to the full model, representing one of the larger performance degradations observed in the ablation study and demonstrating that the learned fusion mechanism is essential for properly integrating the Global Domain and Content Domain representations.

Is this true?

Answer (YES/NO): YES